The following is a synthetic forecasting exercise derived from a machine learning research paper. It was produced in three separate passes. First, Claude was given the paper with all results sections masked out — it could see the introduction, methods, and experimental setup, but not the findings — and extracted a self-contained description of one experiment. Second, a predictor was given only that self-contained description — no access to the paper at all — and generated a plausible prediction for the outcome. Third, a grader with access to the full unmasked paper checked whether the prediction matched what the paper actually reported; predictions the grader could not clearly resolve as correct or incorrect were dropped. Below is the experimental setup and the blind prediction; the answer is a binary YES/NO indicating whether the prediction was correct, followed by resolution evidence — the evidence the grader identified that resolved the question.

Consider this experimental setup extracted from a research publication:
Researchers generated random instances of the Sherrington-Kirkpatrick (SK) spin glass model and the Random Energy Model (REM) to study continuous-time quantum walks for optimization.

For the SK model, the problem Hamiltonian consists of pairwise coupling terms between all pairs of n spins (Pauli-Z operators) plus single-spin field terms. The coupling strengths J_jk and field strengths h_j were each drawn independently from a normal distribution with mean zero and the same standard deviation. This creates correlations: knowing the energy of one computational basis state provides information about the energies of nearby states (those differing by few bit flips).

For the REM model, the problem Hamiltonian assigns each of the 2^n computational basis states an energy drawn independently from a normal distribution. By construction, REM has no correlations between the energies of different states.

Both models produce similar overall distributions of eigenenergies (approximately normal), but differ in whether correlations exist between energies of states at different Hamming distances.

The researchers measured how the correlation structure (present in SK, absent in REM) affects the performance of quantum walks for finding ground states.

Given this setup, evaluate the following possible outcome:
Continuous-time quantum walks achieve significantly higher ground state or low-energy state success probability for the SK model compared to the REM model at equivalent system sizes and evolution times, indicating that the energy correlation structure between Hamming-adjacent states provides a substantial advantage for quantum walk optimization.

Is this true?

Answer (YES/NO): YES